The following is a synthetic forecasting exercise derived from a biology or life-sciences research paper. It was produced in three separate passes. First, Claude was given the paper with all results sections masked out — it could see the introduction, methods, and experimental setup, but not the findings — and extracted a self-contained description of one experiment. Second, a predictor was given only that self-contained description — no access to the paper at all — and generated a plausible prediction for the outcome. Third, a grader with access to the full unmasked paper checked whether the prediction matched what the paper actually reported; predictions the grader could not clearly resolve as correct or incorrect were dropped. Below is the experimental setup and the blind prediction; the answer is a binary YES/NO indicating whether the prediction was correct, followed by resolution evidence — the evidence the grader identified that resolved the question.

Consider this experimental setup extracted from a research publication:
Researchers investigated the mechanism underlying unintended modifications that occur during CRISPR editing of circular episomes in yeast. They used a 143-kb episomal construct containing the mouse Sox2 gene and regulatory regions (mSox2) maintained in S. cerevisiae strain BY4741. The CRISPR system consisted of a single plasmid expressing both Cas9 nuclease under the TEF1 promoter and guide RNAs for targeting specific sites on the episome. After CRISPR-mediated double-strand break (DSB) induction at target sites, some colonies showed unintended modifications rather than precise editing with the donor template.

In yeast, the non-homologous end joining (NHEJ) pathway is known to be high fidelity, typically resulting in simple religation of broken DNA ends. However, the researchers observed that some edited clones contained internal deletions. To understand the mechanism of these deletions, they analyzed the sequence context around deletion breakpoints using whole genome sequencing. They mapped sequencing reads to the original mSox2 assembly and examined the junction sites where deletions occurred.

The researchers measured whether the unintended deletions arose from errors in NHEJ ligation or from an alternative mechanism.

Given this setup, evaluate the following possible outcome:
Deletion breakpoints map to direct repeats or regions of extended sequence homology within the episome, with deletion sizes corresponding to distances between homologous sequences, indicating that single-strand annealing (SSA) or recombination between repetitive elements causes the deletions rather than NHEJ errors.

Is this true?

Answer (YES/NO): NO